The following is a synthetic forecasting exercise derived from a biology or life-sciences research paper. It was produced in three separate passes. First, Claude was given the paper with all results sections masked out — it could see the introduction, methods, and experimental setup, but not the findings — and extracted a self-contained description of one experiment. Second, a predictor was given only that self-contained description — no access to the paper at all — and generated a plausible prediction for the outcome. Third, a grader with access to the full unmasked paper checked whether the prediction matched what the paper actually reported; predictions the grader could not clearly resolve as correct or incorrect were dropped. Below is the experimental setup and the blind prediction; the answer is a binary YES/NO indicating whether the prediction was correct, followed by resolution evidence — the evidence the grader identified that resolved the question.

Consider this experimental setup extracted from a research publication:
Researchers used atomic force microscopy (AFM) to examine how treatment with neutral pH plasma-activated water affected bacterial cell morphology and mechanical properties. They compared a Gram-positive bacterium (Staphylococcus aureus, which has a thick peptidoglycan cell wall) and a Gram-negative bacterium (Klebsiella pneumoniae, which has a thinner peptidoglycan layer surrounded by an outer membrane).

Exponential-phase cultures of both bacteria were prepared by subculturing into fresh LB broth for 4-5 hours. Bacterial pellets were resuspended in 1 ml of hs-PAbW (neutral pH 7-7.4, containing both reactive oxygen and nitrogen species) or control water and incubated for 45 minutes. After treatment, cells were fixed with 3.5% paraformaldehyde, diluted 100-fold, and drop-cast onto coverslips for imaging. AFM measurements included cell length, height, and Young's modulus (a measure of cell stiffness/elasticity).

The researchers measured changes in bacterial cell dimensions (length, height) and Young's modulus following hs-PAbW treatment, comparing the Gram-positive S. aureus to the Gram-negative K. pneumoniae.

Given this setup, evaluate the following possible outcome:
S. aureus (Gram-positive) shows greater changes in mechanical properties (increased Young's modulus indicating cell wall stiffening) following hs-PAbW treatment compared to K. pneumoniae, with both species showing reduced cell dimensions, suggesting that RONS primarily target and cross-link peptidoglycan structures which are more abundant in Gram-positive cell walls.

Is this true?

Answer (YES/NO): NO